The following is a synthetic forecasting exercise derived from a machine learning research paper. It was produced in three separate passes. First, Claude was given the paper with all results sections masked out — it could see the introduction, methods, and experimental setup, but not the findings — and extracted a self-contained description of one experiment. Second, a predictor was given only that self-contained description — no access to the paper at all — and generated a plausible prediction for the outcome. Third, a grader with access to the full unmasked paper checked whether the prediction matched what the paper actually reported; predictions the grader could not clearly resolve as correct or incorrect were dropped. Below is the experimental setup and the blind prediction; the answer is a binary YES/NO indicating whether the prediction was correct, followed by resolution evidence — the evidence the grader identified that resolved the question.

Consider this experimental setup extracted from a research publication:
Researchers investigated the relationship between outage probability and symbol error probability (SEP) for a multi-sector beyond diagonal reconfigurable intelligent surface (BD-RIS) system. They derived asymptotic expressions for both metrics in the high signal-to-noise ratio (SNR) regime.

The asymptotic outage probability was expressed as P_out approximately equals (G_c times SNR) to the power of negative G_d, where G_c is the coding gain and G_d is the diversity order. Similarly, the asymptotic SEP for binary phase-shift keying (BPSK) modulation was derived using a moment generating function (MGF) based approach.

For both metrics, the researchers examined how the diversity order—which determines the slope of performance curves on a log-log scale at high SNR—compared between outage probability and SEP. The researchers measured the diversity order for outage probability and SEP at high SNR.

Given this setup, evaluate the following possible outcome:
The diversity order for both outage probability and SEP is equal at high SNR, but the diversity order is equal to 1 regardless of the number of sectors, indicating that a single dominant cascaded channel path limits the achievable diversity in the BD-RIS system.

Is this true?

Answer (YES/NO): NO